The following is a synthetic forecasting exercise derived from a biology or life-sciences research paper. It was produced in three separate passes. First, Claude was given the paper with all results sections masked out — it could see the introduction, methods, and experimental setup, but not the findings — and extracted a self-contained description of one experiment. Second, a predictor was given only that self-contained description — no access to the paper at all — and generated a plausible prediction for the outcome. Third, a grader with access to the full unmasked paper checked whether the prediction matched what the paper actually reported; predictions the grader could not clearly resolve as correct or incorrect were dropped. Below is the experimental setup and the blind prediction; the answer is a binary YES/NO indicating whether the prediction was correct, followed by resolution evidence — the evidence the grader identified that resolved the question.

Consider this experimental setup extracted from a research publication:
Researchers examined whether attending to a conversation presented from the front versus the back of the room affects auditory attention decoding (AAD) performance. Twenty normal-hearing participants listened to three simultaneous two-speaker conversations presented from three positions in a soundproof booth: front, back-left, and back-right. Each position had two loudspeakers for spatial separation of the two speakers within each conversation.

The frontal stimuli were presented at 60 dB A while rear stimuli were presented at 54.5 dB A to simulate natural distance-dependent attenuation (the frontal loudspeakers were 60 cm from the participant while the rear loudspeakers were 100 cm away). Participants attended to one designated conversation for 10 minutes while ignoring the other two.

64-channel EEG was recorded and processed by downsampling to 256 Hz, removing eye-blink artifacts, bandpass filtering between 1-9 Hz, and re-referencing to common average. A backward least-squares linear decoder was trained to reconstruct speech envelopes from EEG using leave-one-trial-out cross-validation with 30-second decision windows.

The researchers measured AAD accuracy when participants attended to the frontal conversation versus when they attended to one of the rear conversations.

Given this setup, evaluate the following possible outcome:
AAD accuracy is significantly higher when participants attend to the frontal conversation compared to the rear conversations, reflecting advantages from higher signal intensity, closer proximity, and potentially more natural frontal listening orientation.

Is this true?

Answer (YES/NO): NO